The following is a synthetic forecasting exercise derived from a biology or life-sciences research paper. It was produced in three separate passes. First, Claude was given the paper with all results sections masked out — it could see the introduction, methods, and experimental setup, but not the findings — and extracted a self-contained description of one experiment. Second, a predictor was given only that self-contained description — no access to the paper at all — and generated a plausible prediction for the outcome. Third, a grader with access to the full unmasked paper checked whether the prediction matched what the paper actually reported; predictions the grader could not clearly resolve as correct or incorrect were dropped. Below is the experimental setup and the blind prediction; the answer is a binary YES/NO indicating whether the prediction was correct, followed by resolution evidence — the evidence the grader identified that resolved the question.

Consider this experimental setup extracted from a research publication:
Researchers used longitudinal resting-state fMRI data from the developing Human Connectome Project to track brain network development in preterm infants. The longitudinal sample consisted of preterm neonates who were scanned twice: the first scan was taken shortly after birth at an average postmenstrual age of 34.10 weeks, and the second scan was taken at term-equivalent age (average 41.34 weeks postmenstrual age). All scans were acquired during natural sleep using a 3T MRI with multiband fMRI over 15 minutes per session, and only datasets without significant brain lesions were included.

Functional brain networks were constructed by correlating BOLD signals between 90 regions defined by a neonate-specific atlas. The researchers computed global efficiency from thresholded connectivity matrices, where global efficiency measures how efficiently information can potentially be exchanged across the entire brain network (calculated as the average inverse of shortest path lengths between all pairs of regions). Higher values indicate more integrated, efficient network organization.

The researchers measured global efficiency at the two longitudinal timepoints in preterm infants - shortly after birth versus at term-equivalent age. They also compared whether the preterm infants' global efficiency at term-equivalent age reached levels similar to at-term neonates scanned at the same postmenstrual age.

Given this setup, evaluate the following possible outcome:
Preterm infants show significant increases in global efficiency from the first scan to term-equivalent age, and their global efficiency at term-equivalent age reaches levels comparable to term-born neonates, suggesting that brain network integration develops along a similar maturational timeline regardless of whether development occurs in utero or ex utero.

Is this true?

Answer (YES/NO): NO